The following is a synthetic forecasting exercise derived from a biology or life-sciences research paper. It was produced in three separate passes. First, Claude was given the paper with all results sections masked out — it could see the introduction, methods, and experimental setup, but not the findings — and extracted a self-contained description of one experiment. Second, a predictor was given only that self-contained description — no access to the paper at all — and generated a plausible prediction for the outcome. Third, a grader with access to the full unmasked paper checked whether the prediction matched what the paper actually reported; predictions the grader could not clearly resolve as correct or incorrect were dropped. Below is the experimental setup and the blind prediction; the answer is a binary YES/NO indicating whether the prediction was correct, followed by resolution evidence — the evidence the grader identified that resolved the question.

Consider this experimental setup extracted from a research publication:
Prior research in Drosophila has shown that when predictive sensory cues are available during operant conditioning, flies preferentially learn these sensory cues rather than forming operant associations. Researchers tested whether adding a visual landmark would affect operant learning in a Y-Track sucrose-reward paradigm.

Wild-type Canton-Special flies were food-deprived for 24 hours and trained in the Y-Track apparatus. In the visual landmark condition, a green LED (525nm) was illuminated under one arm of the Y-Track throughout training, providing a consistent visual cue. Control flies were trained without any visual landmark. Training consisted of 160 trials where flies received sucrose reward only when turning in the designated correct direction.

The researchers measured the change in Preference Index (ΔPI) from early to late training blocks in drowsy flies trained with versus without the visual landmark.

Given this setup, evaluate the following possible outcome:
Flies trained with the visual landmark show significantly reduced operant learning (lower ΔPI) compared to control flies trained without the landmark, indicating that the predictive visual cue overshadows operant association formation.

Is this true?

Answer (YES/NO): YES